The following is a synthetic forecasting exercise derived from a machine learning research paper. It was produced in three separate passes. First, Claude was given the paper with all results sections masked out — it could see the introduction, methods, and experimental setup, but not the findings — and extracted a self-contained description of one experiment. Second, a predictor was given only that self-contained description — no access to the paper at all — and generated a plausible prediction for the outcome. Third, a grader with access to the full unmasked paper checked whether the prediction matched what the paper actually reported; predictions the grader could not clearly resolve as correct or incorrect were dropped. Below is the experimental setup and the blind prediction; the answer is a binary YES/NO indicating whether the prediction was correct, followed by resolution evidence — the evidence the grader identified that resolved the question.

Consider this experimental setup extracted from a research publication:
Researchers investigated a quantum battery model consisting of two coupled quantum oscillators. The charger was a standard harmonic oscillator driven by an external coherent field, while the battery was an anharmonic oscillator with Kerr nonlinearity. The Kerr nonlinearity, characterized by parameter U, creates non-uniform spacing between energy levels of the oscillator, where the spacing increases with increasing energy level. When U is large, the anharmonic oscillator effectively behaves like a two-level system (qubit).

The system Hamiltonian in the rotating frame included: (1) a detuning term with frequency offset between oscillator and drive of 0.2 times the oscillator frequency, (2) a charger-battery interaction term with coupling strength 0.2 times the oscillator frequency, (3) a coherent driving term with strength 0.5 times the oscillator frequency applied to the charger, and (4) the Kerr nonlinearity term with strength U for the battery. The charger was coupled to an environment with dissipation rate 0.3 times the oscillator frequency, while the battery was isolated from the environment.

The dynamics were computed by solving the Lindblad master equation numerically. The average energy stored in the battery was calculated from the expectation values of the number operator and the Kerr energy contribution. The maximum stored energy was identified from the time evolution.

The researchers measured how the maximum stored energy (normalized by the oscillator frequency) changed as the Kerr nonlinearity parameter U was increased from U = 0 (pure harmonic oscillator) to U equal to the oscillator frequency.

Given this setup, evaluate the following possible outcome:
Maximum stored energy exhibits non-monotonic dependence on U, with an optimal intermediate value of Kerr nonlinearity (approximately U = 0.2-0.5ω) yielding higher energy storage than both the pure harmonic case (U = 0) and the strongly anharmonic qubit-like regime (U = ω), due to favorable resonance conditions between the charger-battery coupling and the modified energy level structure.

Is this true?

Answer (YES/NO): NO